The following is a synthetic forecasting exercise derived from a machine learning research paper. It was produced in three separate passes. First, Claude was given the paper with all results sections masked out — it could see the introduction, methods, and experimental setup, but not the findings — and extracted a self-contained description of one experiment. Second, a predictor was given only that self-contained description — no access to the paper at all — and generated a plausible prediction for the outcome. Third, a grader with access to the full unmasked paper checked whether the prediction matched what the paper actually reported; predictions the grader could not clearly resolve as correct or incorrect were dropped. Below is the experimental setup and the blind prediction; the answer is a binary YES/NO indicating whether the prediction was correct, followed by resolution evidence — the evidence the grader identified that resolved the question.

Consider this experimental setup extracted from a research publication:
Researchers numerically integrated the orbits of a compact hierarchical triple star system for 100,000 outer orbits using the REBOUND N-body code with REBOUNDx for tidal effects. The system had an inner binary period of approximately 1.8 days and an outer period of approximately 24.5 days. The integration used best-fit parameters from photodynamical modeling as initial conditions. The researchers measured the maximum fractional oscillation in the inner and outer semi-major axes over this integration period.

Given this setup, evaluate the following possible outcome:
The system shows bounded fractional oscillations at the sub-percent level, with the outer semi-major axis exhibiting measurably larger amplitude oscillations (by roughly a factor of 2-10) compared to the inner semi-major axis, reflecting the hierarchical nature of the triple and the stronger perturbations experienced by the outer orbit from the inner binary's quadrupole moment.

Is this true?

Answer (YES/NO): NO